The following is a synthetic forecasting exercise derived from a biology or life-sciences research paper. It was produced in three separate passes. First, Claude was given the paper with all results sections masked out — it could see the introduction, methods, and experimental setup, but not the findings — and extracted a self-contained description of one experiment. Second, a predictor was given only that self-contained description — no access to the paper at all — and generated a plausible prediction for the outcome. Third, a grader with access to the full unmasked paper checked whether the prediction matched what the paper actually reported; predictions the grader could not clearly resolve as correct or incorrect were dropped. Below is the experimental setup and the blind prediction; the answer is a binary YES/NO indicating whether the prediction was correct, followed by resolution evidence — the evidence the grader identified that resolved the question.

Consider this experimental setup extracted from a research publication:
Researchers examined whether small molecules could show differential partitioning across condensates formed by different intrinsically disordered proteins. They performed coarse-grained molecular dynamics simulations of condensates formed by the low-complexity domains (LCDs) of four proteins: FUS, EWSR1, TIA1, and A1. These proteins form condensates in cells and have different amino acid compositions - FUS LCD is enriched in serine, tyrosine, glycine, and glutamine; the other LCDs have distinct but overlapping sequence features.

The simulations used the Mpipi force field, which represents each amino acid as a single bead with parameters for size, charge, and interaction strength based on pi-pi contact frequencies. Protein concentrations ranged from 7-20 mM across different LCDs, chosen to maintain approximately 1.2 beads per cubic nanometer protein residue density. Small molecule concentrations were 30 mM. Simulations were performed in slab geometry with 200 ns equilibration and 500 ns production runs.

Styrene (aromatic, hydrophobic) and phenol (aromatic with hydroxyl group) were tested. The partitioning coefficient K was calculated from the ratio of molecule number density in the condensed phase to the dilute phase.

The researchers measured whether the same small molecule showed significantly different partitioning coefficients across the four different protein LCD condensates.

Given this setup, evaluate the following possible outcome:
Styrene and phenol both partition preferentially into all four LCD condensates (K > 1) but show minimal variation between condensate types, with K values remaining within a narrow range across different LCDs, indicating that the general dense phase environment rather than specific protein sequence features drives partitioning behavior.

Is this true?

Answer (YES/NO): NO